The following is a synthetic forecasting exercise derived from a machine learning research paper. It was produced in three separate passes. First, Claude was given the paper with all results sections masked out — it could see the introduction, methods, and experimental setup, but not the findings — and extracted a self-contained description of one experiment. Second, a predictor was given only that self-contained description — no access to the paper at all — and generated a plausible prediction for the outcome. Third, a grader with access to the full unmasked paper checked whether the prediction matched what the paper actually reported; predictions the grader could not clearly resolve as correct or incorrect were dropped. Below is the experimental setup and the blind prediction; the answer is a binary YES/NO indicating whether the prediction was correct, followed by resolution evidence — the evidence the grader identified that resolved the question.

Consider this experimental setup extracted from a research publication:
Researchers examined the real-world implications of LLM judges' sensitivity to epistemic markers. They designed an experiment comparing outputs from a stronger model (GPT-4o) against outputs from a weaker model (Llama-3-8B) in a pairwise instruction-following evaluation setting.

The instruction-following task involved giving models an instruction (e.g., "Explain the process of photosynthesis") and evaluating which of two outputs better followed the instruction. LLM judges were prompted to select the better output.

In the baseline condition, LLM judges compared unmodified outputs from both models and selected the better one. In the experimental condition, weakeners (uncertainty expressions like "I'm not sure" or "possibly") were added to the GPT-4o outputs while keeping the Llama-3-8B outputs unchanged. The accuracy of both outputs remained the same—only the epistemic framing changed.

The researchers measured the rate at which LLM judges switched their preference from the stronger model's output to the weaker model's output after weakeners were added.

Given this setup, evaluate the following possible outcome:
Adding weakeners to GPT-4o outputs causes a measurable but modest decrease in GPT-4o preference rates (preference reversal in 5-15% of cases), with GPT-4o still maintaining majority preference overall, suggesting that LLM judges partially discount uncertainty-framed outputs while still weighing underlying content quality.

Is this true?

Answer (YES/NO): NO